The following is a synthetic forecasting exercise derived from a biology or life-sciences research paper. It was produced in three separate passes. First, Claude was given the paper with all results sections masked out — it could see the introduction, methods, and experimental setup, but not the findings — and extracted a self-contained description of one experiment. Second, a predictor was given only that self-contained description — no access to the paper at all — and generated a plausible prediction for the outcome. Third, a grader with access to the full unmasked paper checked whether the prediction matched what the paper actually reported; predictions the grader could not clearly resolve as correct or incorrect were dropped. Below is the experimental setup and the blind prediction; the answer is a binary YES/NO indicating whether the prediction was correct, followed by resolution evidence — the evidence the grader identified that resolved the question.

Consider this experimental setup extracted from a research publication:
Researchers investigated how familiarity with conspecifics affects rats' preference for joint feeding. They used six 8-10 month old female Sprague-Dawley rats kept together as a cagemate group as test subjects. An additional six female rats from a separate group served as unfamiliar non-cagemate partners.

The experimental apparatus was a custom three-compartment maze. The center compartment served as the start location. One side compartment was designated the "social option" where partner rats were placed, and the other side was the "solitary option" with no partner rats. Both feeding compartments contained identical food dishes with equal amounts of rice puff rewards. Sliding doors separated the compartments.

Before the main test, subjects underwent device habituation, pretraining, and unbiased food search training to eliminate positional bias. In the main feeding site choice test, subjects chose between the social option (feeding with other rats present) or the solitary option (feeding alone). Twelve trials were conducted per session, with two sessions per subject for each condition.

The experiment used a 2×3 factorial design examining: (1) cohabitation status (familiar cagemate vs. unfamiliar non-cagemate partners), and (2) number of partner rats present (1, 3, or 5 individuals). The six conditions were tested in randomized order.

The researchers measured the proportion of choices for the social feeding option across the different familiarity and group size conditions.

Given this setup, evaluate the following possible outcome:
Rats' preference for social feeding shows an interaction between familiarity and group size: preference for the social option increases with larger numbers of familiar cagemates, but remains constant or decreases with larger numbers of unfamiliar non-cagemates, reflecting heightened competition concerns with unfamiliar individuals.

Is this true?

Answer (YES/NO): NO